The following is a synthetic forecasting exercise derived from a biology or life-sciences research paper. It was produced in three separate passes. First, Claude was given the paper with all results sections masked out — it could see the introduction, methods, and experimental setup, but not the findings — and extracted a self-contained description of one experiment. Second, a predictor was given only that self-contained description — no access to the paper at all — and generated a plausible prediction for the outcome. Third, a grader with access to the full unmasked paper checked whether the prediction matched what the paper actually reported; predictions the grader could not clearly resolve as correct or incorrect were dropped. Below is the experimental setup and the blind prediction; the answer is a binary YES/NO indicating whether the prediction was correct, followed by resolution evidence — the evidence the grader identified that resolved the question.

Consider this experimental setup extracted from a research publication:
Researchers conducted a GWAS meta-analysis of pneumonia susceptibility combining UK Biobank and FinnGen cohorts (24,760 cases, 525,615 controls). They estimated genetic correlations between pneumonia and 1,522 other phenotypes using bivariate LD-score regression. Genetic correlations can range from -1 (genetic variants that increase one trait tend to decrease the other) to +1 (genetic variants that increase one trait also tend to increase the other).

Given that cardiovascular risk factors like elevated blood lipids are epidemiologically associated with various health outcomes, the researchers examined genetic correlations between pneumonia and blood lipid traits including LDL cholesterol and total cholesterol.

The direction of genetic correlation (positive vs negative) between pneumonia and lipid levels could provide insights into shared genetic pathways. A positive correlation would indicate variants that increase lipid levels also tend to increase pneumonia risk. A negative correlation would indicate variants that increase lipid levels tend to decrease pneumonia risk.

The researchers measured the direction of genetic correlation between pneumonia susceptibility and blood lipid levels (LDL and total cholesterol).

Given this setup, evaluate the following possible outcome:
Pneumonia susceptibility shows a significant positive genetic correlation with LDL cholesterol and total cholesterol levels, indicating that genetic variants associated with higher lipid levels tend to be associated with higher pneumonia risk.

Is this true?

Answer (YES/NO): NO